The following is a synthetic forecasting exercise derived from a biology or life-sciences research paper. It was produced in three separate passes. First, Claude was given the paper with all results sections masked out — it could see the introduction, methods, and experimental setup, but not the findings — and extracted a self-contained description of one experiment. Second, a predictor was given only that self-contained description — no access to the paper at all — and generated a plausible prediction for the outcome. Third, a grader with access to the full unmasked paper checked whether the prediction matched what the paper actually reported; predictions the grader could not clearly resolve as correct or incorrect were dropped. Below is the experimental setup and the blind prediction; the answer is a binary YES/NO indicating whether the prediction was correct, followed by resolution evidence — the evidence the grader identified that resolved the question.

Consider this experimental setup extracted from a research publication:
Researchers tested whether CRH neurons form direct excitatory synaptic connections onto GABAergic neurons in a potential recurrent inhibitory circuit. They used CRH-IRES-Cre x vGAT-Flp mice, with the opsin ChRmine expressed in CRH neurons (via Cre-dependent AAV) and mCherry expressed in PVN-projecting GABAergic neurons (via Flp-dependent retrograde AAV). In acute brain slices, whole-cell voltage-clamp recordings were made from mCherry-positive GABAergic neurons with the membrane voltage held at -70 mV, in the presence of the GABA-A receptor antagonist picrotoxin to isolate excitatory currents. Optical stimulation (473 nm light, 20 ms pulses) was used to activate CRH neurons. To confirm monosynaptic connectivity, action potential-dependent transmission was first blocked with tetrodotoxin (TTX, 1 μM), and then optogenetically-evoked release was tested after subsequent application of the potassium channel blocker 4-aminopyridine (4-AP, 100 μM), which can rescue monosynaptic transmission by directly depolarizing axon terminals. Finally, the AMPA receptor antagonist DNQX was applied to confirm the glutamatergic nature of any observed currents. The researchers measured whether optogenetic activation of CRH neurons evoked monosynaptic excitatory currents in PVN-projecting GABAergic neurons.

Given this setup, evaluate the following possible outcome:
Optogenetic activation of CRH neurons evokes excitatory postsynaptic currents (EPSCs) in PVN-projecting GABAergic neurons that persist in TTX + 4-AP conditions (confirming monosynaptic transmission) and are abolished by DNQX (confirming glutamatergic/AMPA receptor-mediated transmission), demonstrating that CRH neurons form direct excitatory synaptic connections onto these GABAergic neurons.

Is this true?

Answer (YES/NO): YES